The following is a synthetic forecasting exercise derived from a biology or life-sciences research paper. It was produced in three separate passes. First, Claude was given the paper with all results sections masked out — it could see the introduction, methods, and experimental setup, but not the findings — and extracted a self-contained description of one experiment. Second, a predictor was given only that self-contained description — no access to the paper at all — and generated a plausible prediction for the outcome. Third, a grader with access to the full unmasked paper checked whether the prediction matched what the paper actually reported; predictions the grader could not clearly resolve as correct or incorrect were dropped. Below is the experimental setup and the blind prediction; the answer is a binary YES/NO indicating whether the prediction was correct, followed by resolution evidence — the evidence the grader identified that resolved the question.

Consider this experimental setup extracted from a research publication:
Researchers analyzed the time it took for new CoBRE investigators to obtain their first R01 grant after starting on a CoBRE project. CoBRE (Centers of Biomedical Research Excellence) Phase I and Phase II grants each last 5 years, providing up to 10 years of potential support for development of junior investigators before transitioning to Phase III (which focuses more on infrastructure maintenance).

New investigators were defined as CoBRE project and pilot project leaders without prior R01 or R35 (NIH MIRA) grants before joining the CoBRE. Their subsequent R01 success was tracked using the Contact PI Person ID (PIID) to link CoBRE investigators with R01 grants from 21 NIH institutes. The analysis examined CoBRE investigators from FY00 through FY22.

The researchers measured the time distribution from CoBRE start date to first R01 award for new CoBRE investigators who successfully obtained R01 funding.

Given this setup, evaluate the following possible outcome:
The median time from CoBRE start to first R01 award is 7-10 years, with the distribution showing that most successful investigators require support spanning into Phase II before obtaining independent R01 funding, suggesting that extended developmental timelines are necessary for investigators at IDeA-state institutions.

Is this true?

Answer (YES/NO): NO